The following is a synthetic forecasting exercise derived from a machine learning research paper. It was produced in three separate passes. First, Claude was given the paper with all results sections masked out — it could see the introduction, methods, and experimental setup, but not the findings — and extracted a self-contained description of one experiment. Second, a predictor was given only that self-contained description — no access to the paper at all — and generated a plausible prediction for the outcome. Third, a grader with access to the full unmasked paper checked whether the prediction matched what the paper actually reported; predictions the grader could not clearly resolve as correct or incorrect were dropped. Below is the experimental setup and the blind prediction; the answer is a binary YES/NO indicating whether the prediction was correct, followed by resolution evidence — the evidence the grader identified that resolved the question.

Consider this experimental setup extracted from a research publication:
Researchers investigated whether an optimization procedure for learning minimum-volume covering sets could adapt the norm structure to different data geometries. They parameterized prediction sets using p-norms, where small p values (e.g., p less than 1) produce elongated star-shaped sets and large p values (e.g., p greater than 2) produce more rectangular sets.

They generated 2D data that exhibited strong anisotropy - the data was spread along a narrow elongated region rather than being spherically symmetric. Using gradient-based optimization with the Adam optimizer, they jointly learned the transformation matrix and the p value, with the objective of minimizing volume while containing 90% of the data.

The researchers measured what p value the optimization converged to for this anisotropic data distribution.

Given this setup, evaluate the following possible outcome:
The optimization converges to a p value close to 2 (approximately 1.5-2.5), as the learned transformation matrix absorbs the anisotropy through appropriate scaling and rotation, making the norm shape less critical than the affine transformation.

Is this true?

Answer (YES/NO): NO